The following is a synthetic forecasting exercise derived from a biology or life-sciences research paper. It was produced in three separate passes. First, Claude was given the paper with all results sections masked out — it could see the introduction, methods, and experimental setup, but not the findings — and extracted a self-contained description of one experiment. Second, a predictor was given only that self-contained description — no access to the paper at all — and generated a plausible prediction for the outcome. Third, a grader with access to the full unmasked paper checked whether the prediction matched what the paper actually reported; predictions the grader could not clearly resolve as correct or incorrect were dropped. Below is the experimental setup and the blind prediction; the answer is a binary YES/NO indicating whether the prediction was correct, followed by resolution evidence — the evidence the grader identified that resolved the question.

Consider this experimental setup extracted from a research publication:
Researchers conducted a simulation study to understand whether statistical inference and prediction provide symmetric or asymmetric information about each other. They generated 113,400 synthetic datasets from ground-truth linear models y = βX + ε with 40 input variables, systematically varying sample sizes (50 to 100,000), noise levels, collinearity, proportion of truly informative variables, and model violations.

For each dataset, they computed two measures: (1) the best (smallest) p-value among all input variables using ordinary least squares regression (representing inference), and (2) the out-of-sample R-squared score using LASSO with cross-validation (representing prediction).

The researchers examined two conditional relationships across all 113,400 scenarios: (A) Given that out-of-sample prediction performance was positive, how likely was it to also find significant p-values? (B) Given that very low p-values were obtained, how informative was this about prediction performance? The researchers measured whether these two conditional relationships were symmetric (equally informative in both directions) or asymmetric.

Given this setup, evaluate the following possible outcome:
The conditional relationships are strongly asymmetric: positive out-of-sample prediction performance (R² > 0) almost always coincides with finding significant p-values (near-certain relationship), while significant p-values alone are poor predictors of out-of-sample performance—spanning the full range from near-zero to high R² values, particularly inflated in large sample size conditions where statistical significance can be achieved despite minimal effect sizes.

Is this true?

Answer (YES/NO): YES